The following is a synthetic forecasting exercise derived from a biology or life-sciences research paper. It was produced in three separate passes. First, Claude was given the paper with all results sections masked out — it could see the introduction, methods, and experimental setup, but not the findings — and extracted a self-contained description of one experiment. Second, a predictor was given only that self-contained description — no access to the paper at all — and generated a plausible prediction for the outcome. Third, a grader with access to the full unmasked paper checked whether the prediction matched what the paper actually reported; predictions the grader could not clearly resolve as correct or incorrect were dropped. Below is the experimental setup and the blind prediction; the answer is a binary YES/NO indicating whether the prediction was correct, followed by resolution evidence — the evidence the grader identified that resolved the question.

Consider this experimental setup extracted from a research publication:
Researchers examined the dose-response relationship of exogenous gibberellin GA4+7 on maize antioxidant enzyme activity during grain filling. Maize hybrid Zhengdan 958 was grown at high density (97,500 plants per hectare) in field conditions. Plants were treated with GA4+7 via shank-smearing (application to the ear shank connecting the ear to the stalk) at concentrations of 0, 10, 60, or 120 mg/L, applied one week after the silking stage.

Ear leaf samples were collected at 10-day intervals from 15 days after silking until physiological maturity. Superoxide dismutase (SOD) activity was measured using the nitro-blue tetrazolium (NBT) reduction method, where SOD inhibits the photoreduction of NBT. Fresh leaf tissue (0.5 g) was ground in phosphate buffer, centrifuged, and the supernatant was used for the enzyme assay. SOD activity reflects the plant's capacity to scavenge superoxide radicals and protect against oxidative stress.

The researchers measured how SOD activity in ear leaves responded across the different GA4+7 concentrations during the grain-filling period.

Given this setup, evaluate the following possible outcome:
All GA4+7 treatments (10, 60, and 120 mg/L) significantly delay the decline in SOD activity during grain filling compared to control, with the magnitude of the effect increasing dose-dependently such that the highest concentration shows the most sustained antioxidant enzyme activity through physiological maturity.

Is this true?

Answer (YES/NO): NO